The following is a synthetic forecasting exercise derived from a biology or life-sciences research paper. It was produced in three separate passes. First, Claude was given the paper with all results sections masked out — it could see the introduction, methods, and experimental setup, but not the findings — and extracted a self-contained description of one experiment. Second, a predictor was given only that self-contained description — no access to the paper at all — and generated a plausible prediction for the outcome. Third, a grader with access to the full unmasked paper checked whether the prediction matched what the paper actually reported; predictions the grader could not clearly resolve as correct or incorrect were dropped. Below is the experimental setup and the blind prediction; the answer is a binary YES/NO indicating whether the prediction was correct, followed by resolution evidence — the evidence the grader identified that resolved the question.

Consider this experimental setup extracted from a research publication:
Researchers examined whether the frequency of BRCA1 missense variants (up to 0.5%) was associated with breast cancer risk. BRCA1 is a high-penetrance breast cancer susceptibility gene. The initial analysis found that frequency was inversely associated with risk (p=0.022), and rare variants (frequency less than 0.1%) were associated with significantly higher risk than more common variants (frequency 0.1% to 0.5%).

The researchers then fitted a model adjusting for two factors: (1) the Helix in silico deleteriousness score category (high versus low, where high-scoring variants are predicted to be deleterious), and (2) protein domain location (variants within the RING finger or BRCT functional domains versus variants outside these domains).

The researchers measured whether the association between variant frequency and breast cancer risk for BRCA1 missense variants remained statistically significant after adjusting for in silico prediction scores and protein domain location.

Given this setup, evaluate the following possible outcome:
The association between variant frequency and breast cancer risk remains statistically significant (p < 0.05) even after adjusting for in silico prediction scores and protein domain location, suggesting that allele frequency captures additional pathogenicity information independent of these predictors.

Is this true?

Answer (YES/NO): NO